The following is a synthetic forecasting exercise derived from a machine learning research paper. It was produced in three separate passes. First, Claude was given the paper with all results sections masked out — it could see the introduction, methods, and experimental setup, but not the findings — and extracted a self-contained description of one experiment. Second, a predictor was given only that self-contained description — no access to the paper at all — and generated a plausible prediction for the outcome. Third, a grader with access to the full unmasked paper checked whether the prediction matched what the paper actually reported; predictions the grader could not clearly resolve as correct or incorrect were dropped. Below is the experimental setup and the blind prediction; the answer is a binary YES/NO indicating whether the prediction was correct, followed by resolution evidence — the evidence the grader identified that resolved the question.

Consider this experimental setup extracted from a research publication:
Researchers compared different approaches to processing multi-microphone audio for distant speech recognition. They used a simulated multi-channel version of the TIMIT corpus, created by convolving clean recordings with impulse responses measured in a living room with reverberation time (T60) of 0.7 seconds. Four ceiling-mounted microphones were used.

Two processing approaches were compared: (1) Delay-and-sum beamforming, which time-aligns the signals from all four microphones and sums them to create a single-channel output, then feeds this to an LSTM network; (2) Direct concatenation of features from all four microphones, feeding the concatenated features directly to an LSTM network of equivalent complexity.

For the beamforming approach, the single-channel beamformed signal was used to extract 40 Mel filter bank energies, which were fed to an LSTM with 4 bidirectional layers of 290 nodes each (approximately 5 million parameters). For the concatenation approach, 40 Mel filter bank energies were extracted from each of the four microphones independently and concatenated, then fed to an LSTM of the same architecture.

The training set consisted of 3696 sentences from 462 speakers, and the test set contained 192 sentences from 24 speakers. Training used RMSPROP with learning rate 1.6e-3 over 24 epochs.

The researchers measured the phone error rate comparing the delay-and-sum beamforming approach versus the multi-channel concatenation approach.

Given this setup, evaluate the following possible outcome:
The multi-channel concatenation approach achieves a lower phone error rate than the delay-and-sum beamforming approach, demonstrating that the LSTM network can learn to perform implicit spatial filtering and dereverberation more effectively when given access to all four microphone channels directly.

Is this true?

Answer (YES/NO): YES